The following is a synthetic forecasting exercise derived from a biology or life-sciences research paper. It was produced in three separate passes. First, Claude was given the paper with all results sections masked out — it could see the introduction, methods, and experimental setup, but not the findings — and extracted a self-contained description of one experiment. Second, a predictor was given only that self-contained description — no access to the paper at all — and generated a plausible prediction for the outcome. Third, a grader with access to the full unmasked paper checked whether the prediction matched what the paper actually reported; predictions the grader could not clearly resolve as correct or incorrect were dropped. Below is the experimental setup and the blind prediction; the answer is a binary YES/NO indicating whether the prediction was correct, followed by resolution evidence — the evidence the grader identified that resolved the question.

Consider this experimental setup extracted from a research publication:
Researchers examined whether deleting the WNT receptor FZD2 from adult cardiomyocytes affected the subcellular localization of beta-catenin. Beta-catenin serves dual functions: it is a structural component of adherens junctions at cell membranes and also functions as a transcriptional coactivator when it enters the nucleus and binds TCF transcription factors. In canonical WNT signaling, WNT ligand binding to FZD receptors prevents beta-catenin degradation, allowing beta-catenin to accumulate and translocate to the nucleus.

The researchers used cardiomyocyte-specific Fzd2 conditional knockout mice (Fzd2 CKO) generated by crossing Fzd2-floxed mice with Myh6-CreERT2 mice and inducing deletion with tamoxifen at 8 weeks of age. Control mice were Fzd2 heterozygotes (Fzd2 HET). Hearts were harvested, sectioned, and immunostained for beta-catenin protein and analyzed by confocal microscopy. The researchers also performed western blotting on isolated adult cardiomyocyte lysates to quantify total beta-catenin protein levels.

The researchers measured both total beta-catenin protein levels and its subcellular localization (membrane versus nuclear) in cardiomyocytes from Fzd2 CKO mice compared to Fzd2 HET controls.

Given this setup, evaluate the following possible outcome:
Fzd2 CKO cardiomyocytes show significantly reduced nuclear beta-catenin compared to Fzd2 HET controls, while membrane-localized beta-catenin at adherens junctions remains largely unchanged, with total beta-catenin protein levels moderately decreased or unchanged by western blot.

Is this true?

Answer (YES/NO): NO